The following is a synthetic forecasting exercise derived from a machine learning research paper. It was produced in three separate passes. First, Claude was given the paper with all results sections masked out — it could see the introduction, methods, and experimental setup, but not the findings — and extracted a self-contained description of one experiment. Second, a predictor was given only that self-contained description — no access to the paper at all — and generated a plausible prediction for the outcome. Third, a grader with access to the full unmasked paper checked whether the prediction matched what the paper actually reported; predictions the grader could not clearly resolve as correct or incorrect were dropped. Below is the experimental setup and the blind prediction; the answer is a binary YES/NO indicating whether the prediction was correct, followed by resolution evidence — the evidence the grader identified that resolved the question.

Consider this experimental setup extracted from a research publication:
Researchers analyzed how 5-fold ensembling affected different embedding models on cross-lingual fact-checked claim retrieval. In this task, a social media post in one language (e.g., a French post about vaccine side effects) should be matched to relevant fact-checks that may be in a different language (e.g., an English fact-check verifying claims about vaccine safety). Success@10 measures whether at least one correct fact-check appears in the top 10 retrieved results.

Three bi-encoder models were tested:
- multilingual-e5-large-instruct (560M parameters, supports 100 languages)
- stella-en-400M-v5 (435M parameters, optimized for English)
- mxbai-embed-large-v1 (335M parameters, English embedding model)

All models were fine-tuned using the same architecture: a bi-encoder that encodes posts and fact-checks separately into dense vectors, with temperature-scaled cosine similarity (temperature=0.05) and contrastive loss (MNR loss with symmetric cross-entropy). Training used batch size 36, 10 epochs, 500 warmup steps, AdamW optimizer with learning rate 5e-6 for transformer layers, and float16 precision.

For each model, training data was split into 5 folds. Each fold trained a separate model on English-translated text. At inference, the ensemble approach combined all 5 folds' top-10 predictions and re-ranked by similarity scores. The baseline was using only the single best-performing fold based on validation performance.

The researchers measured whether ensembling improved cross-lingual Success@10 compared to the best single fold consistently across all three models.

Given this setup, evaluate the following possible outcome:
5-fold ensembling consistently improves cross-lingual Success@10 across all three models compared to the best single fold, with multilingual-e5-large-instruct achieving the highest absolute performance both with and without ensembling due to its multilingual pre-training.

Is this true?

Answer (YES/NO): YES